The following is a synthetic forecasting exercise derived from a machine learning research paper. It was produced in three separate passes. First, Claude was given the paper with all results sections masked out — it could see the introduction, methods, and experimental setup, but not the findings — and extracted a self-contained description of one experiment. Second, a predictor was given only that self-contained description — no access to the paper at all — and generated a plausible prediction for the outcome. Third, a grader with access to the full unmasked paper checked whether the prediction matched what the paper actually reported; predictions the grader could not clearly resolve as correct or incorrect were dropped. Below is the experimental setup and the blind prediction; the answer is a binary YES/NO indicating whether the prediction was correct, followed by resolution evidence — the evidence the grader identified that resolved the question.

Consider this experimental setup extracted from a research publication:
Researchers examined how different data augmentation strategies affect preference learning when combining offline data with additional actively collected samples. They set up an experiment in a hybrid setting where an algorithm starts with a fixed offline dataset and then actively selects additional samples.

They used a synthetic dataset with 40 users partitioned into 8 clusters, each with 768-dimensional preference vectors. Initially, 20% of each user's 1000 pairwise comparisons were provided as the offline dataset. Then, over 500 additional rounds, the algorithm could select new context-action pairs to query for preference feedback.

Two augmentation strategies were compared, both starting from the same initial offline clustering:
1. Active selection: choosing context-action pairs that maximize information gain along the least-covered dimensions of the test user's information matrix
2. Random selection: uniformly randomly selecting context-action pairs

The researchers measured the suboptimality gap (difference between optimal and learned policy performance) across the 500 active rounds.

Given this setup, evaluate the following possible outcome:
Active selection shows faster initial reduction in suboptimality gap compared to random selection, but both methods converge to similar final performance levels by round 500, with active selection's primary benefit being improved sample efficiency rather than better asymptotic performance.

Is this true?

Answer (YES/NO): NO